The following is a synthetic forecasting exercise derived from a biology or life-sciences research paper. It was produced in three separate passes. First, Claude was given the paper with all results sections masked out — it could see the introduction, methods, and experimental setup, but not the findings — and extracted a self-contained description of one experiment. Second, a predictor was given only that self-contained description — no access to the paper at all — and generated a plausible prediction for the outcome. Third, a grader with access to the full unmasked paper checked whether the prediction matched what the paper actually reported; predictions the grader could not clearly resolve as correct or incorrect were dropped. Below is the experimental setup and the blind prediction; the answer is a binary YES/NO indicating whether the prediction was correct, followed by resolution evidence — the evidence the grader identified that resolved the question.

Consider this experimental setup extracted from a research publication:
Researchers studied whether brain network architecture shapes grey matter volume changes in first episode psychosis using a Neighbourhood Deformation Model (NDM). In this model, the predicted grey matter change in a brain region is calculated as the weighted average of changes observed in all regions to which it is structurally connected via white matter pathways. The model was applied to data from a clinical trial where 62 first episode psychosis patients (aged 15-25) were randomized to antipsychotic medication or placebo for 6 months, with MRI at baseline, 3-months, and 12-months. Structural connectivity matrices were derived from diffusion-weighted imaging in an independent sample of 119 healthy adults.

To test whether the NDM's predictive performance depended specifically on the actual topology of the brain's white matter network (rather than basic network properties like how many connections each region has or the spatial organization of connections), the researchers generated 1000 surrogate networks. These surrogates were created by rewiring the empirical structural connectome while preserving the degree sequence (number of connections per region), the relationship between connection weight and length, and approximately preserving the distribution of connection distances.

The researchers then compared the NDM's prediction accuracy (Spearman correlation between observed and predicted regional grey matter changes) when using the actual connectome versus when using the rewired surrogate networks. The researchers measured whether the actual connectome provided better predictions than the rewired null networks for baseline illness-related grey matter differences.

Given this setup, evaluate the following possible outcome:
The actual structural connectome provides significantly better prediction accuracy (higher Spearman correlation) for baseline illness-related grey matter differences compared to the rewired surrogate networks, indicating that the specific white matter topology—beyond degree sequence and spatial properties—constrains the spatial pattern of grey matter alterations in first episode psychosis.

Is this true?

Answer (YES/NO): YES